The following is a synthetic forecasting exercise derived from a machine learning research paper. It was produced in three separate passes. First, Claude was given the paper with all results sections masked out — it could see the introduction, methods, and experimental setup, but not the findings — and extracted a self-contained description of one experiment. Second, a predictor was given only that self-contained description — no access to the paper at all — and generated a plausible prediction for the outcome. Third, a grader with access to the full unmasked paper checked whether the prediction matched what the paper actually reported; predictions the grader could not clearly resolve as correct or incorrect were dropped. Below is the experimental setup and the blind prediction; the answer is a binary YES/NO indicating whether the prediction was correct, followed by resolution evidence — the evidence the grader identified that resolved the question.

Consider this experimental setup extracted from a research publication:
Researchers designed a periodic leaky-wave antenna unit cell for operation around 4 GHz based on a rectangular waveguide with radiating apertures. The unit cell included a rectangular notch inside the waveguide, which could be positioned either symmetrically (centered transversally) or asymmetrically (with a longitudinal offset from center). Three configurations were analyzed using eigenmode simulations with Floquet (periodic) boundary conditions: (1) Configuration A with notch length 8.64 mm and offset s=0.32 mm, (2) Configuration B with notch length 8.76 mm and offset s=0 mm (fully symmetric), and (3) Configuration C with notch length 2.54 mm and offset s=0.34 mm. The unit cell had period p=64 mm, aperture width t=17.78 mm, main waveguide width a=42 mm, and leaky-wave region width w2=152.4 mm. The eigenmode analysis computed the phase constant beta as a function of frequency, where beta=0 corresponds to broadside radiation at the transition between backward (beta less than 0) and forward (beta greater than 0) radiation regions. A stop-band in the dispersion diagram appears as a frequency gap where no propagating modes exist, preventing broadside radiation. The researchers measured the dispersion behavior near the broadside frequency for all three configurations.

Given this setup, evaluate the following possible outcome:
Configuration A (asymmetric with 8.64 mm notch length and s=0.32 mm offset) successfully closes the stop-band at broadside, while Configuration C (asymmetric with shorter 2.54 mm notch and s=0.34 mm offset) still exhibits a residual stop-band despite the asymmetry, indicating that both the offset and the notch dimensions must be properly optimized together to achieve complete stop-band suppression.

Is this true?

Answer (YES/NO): YES